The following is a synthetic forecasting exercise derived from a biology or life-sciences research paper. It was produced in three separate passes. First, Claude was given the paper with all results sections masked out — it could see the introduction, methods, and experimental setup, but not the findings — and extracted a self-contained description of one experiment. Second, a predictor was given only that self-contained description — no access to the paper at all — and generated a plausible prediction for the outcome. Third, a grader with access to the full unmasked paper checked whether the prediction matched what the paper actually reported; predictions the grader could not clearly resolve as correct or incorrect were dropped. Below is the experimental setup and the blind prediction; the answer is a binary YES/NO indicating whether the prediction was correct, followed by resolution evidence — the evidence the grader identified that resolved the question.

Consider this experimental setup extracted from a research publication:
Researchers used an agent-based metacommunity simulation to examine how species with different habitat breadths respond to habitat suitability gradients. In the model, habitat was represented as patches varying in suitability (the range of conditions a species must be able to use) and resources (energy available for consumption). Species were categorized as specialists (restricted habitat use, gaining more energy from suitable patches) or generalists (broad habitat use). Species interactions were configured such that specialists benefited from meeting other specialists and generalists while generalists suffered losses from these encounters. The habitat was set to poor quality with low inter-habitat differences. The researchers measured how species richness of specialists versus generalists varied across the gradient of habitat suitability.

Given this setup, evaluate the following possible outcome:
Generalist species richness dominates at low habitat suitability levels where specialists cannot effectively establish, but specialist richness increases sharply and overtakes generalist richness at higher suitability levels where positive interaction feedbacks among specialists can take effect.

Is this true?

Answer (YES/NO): NO